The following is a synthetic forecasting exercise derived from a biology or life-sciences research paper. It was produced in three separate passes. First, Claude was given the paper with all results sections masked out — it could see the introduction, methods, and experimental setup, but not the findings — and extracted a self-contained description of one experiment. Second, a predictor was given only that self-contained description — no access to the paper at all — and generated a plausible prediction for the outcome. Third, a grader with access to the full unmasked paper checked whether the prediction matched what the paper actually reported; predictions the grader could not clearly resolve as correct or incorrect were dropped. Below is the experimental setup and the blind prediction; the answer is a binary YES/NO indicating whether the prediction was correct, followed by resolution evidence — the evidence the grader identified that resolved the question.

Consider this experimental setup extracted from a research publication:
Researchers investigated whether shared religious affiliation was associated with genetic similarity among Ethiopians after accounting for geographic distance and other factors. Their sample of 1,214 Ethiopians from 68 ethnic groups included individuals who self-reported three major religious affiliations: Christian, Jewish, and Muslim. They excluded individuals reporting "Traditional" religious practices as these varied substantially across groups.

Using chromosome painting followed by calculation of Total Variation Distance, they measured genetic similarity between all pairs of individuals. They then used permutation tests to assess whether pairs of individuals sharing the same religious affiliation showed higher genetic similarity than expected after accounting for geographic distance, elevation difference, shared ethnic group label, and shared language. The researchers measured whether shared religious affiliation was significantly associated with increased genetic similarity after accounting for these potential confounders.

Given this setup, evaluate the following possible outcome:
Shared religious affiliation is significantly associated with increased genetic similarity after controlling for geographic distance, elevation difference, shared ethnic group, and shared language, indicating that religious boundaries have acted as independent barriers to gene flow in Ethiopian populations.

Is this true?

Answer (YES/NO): NO